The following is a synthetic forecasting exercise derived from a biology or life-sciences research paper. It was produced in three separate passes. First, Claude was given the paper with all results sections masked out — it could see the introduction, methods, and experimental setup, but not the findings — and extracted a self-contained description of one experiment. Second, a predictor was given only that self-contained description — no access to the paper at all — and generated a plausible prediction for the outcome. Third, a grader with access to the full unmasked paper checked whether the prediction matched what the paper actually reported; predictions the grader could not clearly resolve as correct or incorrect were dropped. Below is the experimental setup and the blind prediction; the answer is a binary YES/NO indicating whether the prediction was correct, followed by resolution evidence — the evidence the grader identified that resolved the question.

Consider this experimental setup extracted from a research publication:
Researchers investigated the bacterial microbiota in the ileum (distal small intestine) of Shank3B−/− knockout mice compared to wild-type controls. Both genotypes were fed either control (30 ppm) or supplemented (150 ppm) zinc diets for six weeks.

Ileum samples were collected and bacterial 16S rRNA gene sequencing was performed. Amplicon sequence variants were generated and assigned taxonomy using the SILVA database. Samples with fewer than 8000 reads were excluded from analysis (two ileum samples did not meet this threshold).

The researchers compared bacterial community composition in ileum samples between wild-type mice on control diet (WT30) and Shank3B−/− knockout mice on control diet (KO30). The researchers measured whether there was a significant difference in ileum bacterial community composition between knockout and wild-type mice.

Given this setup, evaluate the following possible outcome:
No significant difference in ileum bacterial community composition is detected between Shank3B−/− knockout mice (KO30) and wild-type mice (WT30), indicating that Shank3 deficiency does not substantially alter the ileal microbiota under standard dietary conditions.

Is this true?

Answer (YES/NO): NO